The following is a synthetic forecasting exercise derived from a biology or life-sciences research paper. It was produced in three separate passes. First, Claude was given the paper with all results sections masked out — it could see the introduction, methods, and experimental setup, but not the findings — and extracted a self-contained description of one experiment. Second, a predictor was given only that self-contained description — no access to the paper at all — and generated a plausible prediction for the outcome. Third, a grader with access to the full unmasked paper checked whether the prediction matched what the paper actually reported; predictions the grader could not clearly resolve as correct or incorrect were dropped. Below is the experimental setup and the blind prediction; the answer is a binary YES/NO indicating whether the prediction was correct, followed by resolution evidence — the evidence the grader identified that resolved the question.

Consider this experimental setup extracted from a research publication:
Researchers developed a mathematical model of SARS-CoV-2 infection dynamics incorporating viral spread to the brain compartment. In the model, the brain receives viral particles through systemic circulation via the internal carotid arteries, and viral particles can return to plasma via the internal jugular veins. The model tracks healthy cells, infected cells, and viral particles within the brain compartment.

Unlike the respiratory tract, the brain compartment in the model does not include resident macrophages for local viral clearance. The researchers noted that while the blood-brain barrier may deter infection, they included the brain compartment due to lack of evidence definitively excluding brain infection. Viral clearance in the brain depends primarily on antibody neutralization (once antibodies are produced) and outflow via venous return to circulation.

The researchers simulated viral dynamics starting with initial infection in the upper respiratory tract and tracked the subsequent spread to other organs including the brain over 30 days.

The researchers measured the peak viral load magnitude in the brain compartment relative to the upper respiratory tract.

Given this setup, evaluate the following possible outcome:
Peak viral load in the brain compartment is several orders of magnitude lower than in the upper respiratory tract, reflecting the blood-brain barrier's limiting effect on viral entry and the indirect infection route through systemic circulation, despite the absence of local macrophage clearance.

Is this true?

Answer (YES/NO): NO